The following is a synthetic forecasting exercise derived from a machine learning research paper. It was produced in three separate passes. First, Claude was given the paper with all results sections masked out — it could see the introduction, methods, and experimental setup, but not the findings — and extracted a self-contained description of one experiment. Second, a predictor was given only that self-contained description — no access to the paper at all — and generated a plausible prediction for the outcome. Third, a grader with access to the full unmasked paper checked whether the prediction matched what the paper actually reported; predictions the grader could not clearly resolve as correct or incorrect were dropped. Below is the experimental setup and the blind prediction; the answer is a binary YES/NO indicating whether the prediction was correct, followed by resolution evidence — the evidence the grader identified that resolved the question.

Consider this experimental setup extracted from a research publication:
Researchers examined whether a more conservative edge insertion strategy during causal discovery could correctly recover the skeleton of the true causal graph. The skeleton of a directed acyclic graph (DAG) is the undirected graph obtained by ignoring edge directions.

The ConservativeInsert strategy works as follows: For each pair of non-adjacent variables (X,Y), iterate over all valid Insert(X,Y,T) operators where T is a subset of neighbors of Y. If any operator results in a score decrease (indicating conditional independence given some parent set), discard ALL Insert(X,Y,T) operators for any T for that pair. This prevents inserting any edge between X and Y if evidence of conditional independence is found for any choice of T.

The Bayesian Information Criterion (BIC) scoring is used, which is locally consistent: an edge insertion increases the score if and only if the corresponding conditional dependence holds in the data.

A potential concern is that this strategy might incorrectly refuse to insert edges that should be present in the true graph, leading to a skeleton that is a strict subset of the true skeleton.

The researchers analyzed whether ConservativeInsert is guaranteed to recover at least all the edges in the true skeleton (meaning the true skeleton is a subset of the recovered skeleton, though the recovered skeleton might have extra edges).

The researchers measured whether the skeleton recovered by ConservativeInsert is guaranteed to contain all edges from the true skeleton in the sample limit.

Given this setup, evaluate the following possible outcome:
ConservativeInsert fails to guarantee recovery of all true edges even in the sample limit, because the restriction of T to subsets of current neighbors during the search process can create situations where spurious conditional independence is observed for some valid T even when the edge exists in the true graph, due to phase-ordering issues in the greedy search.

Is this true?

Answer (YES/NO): NO